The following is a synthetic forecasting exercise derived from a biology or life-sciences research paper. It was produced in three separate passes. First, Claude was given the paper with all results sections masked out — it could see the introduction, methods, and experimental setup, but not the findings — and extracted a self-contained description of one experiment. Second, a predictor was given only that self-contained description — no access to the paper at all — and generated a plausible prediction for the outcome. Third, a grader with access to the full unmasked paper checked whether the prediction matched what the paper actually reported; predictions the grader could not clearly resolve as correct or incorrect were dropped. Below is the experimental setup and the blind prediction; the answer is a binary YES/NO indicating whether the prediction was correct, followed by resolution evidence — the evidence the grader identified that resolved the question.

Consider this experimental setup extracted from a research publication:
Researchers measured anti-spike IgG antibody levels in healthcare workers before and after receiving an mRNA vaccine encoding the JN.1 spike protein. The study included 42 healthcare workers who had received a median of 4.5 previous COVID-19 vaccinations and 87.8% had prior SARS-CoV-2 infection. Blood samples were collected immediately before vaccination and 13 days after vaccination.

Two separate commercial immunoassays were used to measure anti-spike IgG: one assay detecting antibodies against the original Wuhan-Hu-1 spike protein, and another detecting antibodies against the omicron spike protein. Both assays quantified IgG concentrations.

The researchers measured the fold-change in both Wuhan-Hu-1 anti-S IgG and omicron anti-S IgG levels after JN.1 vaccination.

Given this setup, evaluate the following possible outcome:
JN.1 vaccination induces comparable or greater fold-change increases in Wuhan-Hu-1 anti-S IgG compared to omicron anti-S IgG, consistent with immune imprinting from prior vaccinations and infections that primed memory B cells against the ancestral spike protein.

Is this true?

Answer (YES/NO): YES